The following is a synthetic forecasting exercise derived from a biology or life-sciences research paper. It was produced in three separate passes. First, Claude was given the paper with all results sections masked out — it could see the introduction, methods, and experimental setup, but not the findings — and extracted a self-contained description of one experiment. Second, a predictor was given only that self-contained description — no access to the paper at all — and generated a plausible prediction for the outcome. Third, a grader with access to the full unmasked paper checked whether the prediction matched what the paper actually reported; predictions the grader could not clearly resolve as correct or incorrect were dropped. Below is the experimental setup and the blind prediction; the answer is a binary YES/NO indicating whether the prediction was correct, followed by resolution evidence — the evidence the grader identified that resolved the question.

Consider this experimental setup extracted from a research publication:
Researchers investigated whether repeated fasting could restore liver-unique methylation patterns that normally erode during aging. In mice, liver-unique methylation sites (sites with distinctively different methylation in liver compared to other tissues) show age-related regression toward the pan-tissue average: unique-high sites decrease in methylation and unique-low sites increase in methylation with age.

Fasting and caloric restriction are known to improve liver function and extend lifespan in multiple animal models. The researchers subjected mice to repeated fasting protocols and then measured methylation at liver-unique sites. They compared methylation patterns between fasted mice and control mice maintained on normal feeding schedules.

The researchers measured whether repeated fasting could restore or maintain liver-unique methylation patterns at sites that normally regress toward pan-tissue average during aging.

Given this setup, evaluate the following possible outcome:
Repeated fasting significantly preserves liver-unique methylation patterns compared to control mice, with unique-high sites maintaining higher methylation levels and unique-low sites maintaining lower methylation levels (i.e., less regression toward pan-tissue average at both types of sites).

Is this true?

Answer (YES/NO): YES